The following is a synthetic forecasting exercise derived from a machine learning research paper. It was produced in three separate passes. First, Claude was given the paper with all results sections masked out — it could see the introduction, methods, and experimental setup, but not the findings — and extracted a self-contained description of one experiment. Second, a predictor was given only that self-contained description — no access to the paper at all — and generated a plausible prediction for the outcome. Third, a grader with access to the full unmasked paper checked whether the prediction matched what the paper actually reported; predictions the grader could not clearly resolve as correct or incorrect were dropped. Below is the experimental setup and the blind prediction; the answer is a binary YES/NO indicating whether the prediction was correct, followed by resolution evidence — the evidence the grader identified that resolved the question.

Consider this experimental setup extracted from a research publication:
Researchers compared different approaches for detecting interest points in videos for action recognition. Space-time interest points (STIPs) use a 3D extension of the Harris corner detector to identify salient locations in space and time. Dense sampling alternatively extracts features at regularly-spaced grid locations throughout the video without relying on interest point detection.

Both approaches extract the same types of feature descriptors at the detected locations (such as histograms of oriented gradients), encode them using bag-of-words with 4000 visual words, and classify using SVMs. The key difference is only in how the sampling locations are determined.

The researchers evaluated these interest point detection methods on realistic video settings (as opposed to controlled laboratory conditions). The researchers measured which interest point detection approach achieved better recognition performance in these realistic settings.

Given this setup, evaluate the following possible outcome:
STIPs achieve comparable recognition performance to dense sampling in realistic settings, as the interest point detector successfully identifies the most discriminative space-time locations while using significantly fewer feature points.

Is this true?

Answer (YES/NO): NO